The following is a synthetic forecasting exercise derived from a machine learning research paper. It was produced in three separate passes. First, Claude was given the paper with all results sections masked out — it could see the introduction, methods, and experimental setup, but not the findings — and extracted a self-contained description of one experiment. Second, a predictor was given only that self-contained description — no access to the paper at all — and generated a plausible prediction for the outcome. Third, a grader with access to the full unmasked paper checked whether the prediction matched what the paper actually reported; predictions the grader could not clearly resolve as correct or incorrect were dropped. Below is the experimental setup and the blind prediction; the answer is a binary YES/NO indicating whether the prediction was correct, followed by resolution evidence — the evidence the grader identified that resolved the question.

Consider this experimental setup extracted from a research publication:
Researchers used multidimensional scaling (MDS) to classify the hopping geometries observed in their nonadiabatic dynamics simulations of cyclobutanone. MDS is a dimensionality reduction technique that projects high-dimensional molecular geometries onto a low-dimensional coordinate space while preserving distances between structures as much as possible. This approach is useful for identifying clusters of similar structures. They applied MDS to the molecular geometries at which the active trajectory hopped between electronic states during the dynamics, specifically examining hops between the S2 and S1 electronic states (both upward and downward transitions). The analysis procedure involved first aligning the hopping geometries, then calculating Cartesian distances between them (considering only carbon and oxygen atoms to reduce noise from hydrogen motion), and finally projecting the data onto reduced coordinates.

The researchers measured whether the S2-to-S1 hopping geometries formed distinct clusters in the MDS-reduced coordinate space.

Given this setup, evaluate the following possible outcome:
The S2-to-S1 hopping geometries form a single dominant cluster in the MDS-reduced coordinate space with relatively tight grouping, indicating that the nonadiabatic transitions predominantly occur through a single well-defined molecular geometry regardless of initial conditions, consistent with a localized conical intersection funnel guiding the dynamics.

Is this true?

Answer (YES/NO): NO